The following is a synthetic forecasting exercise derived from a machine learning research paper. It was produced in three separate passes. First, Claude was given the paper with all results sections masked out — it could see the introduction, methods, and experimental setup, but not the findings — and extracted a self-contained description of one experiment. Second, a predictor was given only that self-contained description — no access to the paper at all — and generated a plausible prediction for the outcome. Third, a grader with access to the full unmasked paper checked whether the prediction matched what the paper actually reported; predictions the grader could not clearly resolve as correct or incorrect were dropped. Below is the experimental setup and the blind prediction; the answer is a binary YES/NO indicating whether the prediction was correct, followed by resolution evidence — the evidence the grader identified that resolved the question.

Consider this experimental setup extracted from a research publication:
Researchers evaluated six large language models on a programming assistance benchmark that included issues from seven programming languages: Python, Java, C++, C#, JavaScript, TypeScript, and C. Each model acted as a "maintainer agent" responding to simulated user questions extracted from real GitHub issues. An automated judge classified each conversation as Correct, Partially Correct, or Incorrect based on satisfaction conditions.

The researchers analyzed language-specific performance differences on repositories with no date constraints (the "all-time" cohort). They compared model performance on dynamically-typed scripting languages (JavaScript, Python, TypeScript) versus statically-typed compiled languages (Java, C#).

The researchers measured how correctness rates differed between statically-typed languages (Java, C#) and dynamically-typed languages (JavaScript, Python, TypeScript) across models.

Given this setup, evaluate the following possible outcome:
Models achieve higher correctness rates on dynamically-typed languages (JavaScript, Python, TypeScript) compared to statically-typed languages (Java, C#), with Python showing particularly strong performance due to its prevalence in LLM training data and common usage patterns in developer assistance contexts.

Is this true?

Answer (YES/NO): NO